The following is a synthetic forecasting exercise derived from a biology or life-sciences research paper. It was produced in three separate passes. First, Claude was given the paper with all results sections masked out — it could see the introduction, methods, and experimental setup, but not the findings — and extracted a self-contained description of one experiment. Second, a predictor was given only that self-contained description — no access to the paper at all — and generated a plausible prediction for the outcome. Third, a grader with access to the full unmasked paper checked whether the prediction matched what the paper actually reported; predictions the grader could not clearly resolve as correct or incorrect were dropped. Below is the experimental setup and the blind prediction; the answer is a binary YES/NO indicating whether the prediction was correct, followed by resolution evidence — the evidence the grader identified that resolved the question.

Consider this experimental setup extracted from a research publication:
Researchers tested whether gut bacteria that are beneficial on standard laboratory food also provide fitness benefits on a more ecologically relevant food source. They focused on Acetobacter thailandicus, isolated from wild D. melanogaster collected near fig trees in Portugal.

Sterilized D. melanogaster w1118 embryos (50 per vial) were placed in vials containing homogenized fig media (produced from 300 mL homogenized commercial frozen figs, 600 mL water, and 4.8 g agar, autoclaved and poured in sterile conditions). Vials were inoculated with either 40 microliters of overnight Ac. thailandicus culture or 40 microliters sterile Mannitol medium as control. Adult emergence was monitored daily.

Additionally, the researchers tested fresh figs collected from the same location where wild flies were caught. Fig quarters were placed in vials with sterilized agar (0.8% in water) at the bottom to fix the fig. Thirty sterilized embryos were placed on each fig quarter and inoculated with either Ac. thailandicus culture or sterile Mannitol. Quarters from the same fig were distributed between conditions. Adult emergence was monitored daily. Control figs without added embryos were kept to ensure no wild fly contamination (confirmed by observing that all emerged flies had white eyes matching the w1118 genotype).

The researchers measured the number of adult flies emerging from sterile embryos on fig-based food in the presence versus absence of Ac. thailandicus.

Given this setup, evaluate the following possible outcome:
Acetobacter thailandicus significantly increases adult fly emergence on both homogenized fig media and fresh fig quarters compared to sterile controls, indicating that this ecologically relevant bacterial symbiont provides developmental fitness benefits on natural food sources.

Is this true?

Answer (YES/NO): YES